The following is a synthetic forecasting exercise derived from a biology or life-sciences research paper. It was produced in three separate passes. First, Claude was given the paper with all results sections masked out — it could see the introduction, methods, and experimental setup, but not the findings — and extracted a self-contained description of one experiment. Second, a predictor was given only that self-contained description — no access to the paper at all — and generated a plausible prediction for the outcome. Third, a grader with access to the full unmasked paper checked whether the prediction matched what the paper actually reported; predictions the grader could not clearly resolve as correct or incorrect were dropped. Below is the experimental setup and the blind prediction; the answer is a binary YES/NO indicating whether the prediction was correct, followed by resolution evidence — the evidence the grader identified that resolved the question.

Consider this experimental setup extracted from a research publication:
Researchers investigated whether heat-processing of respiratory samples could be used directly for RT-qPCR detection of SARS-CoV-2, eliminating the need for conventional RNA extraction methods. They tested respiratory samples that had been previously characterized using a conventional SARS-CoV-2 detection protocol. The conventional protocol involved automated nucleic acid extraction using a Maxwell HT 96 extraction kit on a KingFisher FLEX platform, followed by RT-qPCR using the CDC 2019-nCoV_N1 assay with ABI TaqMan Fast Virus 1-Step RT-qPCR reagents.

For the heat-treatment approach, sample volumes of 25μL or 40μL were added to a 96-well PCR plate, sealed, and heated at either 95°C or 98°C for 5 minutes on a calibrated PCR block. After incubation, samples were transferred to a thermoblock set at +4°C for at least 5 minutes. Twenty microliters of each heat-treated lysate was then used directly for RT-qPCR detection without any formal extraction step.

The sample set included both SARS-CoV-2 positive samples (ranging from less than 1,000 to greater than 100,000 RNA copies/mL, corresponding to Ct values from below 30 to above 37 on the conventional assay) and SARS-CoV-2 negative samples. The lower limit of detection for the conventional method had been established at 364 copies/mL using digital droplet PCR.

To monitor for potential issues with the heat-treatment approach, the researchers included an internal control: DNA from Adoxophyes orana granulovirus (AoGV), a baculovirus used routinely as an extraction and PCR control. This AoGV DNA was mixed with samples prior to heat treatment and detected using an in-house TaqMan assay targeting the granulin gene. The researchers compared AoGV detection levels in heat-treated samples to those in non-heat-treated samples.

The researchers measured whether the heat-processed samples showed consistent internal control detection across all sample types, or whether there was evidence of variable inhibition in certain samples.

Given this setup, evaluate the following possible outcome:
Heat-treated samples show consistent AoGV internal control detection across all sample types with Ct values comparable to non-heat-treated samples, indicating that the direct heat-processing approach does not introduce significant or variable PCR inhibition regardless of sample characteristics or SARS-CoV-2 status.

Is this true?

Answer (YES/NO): NO